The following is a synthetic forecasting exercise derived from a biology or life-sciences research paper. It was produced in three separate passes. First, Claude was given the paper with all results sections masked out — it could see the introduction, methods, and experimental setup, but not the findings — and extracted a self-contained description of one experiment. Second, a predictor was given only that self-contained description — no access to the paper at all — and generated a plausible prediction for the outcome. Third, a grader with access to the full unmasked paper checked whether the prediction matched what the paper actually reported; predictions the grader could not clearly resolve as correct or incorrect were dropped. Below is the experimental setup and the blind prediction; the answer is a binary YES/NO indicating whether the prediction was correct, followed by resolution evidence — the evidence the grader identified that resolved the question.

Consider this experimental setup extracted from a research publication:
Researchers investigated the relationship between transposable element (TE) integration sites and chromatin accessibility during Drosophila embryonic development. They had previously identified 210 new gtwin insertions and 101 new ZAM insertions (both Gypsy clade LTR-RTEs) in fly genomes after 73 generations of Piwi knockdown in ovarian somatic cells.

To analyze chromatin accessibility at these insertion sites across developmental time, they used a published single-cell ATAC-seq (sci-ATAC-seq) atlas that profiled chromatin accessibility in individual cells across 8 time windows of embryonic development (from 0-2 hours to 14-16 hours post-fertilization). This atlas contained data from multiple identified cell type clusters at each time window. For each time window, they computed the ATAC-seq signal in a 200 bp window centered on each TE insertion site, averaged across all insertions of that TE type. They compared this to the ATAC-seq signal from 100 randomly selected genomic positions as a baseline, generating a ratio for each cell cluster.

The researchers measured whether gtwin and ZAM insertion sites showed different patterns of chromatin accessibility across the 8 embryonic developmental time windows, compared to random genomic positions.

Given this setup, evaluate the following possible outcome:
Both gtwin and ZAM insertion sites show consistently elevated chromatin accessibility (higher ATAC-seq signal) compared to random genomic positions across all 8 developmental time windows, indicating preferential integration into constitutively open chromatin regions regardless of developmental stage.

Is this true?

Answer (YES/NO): NO